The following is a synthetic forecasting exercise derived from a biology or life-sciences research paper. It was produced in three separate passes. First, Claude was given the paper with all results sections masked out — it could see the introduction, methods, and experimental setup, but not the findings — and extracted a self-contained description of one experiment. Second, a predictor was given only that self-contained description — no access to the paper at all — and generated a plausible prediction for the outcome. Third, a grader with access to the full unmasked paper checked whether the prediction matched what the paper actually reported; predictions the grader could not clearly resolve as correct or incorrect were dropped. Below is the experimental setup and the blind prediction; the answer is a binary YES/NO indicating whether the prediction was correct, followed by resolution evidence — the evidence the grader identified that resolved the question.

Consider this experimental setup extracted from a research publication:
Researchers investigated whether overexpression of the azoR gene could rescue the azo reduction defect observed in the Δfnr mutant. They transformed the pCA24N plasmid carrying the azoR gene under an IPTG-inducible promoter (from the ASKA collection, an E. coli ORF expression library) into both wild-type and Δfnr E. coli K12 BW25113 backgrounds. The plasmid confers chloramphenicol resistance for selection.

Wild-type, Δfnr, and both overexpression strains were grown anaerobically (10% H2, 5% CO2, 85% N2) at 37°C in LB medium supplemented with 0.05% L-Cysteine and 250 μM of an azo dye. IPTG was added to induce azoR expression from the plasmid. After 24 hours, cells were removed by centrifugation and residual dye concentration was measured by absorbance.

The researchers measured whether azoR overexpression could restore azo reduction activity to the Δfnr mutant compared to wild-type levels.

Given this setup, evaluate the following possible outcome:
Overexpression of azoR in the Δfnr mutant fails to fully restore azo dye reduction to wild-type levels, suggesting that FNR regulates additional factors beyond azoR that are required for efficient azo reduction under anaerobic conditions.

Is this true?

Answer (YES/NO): YES